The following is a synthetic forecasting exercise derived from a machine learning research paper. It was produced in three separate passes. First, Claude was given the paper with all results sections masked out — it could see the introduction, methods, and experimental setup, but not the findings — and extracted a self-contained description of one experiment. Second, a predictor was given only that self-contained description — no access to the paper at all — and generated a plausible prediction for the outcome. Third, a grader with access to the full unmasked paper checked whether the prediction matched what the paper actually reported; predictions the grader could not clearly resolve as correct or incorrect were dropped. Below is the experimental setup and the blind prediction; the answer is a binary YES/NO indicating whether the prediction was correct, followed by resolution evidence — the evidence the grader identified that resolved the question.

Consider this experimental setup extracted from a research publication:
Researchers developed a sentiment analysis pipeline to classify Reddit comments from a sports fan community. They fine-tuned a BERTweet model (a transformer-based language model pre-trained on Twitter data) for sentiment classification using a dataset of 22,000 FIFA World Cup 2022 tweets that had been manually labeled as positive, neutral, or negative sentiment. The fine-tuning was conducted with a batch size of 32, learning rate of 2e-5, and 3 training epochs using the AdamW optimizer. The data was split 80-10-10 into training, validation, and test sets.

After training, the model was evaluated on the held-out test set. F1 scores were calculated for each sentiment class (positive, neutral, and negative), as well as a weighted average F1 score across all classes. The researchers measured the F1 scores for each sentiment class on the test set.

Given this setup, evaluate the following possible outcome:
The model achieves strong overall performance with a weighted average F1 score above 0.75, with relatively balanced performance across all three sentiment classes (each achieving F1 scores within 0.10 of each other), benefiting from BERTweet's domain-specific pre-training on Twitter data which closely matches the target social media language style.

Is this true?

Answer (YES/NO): YES